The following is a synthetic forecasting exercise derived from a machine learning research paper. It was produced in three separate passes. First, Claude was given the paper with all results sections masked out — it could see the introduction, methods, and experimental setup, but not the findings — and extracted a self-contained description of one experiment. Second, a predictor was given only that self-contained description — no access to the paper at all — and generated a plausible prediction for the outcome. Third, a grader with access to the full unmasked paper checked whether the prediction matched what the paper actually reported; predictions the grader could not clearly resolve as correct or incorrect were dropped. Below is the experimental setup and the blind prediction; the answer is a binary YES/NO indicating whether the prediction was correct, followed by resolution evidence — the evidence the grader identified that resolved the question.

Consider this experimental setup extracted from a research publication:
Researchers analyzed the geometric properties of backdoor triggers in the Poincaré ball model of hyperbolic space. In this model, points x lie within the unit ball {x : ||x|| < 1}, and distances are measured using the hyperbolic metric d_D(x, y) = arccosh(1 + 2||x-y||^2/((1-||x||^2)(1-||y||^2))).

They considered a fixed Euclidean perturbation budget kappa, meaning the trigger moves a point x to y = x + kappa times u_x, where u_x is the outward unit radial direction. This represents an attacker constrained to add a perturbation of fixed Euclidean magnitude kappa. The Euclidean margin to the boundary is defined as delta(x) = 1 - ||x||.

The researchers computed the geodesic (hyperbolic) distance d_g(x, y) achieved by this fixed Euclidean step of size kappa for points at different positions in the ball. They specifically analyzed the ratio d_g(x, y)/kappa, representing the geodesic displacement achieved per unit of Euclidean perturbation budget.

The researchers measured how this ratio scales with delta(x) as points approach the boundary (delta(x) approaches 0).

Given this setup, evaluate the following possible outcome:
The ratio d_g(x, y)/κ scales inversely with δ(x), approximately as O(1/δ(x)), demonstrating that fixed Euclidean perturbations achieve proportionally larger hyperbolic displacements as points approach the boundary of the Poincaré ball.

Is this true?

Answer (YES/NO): YES